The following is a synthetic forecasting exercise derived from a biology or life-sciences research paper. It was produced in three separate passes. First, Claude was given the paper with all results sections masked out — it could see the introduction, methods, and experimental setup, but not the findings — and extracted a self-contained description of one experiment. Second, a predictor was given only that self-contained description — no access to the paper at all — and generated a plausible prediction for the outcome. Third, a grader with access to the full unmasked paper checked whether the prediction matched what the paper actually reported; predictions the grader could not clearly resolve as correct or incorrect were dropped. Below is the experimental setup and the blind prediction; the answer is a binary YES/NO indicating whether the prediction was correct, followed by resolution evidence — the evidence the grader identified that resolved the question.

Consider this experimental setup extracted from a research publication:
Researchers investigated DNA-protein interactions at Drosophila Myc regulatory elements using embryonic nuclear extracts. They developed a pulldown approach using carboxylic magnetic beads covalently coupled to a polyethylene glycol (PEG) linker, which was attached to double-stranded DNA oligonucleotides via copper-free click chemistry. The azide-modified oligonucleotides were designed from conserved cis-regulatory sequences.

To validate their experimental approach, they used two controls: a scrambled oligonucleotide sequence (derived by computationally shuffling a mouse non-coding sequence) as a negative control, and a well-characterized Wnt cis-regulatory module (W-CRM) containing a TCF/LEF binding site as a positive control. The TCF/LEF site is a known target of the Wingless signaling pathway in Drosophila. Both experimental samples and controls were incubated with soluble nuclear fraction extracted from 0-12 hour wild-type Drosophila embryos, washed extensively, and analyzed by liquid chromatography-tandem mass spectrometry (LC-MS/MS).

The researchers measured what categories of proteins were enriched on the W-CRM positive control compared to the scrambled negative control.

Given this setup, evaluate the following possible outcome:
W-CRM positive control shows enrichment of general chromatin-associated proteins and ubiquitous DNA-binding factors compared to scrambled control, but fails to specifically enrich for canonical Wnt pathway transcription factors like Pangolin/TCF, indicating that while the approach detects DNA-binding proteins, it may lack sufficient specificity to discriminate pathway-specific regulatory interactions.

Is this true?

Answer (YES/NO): NO